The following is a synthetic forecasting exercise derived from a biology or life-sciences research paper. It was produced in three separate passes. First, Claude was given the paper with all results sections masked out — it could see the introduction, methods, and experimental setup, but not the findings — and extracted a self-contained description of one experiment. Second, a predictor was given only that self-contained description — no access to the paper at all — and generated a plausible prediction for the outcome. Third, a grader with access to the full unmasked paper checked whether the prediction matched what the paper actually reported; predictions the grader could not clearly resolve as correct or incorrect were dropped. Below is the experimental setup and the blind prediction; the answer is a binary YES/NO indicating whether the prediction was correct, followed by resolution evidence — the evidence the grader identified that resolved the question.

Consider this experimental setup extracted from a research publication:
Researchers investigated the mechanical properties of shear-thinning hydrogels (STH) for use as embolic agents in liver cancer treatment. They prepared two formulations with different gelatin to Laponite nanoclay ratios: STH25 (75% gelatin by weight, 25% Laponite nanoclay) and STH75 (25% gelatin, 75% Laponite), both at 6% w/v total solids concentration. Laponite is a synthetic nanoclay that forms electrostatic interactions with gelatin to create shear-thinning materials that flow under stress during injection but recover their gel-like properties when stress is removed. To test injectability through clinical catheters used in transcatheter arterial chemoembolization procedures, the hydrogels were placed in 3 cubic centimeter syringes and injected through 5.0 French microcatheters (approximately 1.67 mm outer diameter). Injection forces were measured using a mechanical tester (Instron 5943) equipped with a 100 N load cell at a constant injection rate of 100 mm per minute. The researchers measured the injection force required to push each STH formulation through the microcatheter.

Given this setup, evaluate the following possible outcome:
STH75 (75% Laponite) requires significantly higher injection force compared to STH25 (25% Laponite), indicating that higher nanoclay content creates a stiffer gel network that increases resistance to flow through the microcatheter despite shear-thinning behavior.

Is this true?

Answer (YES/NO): YES